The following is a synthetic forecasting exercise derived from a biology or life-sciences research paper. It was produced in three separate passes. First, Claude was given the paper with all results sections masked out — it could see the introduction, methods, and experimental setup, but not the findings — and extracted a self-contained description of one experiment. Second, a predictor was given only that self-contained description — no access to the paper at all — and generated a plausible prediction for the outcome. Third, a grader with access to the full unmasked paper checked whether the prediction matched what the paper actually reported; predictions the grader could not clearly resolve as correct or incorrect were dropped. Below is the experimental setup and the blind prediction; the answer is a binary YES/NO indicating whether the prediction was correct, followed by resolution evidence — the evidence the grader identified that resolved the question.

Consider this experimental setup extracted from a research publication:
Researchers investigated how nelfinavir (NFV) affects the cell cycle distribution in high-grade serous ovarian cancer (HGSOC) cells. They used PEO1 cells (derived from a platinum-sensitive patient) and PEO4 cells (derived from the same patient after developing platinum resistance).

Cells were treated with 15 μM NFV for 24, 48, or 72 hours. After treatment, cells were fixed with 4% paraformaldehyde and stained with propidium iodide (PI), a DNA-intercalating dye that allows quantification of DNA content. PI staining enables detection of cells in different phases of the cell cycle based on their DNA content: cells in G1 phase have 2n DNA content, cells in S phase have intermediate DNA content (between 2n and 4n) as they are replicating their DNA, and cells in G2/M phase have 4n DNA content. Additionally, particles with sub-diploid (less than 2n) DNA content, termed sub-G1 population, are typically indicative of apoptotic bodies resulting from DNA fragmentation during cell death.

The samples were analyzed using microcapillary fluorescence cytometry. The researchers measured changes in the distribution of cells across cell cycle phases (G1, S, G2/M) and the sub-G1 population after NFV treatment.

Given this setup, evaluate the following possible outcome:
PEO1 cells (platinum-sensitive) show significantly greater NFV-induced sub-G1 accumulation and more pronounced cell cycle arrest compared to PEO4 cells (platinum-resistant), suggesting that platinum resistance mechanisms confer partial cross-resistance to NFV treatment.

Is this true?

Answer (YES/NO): NO